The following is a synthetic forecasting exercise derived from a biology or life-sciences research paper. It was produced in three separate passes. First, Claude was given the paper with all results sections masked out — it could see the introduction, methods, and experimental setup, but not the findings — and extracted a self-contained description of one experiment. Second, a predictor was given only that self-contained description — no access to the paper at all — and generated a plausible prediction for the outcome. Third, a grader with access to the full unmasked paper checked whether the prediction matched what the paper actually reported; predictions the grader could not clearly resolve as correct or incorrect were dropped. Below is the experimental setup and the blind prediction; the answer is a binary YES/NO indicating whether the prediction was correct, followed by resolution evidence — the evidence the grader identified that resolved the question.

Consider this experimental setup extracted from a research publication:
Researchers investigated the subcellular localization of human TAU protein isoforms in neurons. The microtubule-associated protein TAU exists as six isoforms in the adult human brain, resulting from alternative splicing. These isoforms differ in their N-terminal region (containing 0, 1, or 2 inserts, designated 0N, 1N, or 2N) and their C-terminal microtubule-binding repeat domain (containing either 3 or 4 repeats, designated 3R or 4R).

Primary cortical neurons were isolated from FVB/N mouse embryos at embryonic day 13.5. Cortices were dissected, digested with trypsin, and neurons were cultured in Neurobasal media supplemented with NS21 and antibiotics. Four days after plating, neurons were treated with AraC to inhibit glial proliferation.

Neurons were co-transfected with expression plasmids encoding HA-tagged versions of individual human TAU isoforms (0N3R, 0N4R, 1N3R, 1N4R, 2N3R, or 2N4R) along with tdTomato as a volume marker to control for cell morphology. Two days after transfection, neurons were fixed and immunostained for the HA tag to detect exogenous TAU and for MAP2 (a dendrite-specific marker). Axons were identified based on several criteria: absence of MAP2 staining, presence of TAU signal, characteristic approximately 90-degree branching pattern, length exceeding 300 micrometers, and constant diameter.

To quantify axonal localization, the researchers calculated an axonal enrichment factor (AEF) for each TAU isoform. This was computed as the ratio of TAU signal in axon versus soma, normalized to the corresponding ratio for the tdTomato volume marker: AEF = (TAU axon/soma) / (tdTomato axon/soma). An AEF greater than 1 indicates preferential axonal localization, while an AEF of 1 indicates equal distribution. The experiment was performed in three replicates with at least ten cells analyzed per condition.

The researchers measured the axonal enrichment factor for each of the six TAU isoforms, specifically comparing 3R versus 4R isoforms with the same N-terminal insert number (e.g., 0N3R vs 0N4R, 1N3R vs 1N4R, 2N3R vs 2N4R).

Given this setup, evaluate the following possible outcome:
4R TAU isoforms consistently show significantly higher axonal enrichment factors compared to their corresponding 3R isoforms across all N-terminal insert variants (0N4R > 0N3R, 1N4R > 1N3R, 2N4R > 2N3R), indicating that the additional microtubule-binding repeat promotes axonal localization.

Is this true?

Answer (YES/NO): NO